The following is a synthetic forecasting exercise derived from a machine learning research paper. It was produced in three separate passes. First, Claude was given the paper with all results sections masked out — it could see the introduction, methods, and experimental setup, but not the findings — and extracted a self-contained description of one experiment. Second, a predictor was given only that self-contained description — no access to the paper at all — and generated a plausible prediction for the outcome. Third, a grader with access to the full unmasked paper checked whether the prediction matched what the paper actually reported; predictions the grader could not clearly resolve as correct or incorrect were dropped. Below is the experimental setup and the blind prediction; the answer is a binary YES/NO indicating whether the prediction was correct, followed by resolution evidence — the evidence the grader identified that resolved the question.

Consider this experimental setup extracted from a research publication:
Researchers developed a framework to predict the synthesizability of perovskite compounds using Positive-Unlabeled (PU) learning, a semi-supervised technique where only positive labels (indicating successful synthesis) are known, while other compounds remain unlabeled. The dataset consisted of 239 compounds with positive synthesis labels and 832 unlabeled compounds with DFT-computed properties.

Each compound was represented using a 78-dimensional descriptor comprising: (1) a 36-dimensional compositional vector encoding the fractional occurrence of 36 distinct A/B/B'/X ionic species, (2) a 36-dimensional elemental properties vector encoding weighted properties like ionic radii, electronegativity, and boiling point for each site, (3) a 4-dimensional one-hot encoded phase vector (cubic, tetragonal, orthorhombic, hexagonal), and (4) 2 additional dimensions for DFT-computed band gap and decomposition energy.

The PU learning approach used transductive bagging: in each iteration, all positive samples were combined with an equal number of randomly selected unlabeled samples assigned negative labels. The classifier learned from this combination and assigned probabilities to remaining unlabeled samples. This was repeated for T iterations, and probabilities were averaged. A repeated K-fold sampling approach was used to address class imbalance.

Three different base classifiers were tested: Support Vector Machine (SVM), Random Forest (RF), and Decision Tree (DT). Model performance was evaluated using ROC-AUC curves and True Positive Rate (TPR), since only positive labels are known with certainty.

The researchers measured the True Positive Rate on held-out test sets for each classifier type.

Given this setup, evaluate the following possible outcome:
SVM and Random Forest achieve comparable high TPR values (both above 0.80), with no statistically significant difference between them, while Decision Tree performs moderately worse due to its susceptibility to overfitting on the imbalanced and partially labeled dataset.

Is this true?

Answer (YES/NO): NO